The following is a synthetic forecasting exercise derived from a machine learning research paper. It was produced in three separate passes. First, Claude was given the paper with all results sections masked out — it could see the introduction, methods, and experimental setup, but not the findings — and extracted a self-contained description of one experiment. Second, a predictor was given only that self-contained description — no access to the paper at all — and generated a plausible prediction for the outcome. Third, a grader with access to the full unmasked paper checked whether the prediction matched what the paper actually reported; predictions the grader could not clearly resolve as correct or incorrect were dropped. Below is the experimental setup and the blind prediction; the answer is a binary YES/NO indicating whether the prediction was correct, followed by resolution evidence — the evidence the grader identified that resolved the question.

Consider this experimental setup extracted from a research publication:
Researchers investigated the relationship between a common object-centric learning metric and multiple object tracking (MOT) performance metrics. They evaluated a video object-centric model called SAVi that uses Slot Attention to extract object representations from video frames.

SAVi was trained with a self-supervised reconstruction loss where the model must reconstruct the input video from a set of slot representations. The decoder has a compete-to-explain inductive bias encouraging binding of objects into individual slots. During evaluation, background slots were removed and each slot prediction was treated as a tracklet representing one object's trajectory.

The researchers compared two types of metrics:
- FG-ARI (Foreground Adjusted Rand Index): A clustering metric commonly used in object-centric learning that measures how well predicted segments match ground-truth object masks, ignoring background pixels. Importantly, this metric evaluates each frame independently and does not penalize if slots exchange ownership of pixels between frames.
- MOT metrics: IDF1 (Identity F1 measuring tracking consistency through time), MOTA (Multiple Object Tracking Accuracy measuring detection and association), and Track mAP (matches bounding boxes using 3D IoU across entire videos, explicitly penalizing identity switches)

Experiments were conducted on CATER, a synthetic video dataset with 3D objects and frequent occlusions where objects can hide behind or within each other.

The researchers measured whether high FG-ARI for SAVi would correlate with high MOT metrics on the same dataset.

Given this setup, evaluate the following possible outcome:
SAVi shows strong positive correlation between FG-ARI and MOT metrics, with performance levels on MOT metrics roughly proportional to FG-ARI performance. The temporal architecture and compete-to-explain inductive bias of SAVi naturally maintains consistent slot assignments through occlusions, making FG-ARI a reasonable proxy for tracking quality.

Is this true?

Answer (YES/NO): NO